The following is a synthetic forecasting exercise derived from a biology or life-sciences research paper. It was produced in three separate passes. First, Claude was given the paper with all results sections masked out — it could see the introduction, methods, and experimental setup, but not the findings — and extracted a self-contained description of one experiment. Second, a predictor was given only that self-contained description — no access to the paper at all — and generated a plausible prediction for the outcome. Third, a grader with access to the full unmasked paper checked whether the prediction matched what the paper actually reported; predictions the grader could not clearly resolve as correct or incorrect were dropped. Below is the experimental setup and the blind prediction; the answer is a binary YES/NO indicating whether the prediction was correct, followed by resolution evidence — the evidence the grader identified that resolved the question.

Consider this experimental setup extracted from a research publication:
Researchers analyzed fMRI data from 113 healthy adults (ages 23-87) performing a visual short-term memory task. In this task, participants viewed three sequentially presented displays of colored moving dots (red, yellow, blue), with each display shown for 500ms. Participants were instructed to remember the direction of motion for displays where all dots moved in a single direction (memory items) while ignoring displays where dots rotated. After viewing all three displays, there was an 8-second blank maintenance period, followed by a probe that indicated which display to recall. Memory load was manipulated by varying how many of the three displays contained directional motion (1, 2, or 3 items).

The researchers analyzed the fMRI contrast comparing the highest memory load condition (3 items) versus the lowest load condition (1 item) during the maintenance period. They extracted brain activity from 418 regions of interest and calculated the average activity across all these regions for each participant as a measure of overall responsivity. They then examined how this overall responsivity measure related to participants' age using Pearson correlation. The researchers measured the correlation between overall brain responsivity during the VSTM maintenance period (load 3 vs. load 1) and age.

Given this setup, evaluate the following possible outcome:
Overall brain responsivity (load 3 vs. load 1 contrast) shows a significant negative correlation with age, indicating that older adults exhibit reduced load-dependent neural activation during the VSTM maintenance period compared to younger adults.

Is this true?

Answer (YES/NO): NO